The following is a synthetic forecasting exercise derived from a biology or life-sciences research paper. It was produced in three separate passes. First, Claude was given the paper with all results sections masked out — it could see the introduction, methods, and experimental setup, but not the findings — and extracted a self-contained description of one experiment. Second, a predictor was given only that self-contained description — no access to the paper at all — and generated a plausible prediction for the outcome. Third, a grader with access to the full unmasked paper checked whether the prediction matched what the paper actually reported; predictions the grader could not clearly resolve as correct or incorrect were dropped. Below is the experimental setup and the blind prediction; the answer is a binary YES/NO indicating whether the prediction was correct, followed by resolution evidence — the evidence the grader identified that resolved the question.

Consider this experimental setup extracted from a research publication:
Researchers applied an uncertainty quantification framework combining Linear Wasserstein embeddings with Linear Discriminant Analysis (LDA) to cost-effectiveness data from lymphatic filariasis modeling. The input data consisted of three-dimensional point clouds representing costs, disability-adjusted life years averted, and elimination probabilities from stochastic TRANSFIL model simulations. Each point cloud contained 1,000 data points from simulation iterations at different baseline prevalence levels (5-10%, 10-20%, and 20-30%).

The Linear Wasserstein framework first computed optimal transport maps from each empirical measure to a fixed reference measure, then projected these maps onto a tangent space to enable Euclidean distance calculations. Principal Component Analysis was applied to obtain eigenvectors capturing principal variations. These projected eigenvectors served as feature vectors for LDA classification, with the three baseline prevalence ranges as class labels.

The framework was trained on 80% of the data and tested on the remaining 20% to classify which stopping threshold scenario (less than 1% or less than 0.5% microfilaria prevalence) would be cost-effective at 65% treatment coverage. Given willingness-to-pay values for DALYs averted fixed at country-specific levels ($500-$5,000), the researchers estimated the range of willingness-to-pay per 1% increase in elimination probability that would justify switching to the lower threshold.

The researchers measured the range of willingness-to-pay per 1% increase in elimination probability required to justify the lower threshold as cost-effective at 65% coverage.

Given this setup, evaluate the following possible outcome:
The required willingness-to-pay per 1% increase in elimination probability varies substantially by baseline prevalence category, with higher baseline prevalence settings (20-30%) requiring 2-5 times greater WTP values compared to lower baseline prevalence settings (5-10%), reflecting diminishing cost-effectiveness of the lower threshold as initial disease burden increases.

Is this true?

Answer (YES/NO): NO